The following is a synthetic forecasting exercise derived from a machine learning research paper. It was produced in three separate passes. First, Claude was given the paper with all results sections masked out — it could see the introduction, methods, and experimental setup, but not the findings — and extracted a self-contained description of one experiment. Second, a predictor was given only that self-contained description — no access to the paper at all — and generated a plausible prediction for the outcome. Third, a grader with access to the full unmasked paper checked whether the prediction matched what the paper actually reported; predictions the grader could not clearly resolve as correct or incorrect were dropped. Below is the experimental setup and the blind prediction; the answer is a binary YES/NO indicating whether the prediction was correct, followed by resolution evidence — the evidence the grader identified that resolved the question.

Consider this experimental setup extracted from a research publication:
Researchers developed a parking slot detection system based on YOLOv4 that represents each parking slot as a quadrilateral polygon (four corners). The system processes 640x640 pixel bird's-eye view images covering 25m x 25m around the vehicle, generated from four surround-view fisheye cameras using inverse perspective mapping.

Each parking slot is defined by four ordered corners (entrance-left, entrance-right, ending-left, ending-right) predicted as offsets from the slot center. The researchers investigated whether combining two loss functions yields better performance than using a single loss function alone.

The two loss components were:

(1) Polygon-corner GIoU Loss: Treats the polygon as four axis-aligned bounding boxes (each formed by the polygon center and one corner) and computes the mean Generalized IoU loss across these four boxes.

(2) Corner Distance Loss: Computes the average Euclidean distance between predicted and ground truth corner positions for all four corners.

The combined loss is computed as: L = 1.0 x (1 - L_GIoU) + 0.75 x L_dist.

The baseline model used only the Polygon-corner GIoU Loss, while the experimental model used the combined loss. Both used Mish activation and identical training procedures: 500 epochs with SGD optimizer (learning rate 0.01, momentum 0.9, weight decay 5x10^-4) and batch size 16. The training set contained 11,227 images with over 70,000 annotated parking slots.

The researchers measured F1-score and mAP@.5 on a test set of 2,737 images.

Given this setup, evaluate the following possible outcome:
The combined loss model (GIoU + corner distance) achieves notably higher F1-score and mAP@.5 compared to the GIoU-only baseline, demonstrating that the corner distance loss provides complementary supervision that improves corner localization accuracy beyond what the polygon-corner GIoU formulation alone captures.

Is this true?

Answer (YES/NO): NO